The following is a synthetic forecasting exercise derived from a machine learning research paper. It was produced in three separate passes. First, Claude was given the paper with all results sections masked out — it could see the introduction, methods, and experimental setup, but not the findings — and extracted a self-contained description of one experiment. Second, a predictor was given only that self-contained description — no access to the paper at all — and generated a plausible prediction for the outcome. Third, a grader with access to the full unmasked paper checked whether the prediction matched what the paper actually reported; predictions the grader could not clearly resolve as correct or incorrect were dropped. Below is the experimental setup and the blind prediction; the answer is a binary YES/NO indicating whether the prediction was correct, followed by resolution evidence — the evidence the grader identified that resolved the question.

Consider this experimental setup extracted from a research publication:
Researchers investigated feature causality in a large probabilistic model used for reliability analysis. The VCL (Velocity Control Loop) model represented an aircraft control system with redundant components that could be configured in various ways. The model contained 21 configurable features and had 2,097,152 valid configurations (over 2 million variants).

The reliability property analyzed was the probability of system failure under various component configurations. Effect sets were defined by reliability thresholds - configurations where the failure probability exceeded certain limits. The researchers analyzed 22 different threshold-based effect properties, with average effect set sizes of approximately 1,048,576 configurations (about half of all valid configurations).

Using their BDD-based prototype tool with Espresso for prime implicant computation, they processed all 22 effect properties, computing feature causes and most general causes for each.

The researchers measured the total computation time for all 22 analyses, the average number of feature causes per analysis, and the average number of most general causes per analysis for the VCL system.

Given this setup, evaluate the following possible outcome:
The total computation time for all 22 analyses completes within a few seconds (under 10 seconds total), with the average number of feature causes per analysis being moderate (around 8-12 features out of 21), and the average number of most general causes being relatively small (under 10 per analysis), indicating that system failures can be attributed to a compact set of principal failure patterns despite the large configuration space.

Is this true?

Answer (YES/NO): NO